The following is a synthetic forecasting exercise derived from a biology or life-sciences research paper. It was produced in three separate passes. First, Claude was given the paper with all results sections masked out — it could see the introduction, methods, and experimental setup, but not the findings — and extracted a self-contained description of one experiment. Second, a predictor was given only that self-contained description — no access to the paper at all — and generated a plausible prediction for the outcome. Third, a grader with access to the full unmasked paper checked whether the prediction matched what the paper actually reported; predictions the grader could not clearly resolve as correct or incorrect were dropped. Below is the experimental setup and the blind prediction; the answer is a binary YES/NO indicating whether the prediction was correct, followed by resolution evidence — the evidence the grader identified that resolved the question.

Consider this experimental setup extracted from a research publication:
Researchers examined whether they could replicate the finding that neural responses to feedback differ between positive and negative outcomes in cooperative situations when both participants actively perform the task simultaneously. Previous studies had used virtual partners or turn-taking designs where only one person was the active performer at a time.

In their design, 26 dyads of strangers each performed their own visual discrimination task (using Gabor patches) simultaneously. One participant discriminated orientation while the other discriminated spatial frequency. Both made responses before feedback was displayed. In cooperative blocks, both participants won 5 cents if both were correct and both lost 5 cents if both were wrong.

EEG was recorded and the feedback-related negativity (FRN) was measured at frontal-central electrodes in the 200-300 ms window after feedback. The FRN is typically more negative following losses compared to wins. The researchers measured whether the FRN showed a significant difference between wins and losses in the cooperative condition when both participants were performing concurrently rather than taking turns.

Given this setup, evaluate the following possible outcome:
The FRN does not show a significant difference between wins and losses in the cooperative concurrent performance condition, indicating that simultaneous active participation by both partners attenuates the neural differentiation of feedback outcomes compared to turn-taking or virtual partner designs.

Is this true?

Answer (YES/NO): NO